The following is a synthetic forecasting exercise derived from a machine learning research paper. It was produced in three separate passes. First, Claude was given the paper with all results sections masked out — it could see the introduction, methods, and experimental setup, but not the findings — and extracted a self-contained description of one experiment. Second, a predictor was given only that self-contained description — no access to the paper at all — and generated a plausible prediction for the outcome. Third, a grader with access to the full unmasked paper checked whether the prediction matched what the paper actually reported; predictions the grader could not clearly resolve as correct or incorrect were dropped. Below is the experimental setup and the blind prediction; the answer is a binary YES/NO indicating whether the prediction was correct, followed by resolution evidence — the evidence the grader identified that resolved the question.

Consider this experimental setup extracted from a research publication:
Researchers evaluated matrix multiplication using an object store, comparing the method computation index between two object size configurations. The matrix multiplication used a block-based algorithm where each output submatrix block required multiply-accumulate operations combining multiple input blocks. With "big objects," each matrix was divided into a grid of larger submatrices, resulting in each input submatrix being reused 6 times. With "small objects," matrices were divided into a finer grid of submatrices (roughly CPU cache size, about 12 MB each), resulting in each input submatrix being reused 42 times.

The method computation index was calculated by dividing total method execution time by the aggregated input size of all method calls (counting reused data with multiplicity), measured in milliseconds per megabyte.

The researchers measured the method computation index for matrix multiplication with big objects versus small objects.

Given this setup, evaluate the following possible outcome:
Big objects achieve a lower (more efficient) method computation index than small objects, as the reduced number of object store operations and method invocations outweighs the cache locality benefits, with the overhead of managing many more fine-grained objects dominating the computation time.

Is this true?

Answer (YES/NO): YES